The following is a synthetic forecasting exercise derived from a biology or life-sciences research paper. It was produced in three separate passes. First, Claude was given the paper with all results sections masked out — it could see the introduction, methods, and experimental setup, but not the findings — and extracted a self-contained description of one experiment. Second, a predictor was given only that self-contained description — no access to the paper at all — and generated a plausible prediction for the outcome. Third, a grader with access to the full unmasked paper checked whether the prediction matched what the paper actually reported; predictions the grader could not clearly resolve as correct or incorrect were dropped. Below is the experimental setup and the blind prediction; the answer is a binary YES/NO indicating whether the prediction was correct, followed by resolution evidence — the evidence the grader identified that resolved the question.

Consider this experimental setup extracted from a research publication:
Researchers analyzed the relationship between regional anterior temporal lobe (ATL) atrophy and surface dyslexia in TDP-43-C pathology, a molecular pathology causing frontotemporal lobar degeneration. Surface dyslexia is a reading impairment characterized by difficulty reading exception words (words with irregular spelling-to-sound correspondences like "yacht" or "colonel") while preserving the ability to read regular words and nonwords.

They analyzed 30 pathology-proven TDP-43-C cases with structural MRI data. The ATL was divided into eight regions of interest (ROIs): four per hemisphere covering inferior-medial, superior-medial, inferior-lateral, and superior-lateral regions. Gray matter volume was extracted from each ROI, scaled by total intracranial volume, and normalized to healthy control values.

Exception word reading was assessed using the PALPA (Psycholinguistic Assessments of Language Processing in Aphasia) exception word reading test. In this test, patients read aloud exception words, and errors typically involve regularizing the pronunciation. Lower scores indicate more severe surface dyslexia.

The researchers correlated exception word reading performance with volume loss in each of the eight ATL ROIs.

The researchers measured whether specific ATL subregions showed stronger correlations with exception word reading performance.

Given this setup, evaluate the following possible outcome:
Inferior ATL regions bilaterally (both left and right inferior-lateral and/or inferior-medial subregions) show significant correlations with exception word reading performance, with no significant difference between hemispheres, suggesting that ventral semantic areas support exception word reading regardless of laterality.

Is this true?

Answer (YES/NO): NO